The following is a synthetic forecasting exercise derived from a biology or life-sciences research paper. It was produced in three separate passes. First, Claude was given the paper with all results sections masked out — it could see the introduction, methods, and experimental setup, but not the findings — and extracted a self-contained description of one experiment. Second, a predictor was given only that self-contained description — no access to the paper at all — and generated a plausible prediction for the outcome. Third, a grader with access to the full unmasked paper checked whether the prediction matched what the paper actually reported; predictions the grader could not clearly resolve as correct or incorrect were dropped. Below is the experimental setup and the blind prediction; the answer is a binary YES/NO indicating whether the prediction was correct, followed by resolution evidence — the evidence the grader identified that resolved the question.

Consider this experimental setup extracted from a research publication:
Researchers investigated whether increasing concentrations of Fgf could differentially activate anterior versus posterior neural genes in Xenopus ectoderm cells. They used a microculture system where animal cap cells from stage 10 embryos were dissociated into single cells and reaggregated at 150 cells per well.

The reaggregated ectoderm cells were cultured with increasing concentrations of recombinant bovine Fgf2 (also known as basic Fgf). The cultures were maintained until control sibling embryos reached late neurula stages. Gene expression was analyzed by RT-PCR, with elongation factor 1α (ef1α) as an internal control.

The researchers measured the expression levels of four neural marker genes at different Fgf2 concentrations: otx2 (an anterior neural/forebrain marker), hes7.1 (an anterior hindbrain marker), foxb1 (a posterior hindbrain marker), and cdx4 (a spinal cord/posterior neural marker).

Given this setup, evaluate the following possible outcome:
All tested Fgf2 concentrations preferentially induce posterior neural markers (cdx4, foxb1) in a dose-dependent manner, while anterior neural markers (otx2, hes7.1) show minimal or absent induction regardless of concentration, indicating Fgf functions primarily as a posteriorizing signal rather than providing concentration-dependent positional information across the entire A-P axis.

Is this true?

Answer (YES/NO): NO